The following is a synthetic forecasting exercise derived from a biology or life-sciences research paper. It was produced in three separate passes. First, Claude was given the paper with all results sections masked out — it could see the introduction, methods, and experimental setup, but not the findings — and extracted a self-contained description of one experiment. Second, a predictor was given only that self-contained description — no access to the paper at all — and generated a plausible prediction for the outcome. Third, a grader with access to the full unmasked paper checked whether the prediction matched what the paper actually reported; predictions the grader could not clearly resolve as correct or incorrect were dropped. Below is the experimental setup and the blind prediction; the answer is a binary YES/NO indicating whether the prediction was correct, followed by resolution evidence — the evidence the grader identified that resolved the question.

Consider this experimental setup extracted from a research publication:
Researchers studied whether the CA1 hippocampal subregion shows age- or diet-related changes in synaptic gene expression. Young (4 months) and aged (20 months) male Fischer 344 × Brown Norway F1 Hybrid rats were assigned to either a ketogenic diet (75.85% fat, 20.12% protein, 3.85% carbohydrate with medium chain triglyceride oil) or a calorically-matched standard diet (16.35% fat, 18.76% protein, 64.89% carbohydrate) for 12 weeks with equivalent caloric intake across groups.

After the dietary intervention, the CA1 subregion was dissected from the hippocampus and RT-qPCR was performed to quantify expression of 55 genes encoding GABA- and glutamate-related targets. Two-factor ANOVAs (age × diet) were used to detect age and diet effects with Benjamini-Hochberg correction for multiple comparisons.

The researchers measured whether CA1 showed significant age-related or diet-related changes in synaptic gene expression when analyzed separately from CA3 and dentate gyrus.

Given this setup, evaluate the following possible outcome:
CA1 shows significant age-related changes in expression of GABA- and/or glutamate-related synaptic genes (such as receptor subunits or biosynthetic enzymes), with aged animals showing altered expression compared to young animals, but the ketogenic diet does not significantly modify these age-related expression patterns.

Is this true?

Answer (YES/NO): NO